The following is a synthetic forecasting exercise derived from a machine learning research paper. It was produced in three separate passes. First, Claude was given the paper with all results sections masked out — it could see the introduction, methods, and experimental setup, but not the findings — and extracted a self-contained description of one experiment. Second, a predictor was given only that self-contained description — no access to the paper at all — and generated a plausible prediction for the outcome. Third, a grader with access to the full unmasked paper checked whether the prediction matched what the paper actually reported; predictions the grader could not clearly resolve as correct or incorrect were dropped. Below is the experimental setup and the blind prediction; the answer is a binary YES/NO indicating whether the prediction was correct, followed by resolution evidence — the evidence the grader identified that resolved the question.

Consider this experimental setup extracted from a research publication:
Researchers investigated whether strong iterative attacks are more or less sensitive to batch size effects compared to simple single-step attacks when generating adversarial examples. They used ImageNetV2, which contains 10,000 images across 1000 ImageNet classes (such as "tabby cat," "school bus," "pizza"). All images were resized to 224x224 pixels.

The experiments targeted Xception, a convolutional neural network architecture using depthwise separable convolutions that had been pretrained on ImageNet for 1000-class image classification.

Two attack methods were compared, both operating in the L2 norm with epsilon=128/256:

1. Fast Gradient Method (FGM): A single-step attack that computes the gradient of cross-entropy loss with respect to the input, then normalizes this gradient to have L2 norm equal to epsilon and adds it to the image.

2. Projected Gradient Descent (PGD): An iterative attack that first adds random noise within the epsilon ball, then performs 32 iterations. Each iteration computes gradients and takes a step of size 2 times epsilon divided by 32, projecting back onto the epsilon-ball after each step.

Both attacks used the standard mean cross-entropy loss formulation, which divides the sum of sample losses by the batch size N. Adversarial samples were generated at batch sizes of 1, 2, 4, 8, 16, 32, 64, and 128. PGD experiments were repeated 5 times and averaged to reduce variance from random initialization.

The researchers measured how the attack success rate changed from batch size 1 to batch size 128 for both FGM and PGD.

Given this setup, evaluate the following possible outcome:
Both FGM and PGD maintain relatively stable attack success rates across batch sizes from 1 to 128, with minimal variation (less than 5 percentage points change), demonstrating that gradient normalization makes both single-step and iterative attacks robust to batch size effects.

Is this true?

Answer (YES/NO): NO